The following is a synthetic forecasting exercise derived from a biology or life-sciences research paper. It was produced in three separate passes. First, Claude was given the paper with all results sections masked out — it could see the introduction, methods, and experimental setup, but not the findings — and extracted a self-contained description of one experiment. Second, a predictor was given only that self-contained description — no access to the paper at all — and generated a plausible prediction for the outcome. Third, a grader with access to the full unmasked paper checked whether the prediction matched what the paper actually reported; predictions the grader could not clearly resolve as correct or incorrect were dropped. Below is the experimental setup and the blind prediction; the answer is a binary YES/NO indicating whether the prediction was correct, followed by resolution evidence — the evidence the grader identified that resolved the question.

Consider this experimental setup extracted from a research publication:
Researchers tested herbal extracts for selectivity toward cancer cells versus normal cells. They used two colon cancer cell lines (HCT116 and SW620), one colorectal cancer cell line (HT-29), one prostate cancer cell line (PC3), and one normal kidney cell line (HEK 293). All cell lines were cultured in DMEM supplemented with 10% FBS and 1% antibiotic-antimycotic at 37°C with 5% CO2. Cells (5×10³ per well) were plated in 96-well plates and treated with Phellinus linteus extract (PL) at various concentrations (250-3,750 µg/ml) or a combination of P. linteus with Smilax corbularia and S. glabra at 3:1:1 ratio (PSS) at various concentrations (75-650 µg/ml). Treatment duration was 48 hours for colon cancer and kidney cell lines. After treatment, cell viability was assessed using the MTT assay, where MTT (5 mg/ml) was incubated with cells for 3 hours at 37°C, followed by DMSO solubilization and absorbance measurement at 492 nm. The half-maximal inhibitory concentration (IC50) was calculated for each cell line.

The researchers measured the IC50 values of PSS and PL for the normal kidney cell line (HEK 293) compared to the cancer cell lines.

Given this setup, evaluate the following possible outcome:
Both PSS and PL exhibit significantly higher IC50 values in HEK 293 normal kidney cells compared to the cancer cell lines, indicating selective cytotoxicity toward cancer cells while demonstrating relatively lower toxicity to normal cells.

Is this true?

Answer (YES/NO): NO